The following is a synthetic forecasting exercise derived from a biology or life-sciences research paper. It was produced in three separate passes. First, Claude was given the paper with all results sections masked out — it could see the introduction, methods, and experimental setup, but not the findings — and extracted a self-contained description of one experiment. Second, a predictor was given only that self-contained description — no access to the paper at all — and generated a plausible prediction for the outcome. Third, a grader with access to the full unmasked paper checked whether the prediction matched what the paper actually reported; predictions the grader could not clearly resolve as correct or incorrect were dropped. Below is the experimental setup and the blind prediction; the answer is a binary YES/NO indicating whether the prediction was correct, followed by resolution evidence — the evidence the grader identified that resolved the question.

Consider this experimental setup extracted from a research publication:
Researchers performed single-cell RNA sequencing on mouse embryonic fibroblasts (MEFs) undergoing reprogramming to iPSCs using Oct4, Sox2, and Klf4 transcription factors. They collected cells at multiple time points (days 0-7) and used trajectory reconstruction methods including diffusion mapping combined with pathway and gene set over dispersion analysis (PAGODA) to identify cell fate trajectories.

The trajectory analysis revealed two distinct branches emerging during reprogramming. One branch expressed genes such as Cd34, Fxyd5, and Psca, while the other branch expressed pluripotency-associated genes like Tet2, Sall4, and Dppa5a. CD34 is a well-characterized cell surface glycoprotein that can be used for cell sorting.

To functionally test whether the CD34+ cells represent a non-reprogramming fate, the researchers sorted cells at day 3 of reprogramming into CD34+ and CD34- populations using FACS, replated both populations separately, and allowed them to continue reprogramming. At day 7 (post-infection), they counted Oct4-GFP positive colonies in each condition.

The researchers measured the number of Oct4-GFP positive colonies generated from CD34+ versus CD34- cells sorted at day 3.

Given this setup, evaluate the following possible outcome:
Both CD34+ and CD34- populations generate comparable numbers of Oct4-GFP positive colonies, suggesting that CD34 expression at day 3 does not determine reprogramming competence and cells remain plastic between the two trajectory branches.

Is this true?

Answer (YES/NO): NO